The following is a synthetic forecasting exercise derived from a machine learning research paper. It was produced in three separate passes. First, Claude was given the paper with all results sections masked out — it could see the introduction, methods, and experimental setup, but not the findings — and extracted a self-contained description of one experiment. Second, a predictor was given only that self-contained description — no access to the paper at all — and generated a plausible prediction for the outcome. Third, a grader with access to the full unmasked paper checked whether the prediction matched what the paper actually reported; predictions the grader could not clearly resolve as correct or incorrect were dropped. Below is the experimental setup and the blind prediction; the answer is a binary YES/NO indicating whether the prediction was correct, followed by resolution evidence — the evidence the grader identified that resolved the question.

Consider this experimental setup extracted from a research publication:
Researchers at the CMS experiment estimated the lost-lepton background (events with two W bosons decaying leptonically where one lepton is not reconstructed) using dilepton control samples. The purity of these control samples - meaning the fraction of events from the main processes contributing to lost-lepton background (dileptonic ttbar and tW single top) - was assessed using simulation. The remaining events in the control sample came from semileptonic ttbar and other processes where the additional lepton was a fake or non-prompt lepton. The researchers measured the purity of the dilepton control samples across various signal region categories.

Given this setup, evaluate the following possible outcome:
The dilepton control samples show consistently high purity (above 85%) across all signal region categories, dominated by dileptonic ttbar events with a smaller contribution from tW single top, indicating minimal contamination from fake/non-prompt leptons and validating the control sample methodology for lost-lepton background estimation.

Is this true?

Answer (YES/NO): NO